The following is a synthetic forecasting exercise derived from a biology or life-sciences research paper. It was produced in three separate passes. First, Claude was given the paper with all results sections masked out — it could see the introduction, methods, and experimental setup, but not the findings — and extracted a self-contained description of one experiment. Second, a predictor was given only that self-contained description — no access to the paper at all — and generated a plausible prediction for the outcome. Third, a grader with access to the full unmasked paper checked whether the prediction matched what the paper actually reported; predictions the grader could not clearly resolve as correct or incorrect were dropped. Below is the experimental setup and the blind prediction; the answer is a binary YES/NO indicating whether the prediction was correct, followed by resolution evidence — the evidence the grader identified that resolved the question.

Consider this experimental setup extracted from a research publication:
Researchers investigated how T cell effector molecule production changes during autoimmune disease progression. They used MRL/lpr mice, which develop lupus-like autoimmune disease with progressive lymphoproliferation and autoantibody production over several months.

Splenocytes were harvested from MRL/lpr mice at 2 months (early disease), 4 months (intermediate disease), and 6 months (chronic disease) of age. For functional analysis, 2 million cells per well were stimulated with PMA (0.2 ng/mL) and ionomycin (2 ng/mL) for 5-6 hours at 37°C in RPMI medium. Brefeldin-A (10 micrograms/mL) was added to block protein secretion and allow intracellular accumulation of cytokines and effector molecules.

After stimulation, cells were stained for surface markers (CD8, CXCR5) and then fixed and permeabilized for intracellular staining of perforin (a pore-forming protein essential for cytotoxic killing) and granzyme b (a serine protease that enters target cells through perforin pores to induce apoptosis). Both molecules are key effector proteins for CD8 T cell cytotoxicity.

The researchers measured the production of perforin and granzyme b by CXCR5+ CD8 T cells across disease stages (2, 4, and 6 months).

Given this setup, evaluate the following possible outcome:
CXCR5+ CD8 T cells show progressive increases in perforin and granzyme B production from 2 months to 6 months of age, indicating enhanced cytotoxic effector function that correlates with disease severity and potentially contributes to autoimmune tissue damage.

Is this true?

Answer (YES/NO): NO